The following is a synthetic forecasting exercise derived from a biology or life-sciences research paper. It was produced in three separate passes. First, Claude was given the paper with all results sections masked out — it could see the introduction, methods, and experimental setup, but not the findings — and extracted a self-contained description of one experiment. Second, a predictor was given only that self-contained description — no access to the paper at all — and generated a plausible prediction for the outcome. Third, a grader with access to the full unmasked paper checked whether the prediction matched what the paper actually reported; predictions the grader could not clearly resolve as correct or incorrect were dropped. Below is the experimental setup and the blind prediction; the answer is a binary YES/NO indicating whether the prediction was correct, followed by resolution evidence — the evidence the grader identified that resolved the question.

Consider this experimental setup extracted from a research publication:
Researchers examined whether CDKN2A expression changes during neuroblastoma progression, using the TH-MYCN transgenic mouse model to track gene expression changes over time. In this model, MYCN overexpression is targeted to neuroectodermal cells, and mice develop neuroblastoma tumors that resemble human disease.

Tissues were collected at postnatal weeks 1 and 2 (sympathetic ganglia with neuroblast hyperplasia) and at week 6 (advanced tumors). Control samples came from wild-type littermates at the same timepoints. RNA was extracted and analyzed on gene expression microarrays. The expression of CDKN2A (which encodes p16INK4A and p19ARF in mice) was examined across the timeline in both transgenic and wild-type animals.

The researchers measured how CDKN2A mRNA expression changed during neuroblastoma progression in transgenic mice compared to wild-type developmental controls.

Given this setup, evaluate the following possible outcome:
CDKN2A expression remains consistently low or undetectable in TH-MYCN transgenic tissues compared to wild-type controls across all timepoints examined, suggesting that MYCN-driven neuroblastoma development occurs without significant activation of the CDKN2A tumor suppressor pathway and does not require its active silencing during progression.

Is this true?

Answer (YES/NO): NO